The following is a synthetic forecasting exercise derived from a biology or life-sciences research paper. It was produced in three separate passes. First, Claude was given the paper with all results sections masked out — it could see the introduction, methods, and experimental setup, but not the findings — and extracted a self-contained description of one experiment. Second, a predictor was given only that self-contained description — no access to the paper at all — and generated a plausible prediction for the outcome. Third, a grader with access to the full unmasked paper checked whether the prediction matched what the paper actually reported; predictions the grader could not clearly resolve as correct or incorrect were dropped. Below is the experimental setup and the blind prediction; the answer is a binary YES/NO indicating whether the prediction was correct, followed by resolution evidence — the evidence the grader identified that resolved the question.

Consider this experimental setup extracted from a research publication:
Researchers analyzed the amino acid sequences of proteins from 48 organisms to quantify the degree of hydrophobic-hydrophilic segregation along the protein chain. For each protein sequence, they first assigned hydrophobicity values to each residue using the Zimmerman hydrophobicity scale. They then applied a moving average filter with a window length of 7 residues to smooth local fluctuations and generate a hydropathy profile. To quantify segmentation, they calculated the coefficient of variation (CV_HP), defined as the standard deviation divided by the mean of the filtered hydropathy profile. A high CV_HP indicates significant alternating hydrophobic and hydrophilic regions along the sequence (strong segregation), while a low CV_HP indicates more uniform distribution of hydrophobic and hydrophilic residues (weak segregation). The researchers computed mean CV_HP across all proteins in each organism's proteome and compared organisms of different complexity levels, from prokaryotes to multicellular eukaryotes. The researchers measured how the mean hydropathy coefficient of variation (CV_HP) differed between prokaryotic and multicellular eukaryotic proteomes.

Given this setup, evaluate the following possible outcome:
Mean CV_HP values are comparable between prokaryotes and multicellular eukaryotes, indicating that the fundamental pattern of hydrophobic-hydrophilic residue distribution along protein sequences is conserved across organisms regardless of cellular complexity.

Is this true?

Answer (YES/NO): NO